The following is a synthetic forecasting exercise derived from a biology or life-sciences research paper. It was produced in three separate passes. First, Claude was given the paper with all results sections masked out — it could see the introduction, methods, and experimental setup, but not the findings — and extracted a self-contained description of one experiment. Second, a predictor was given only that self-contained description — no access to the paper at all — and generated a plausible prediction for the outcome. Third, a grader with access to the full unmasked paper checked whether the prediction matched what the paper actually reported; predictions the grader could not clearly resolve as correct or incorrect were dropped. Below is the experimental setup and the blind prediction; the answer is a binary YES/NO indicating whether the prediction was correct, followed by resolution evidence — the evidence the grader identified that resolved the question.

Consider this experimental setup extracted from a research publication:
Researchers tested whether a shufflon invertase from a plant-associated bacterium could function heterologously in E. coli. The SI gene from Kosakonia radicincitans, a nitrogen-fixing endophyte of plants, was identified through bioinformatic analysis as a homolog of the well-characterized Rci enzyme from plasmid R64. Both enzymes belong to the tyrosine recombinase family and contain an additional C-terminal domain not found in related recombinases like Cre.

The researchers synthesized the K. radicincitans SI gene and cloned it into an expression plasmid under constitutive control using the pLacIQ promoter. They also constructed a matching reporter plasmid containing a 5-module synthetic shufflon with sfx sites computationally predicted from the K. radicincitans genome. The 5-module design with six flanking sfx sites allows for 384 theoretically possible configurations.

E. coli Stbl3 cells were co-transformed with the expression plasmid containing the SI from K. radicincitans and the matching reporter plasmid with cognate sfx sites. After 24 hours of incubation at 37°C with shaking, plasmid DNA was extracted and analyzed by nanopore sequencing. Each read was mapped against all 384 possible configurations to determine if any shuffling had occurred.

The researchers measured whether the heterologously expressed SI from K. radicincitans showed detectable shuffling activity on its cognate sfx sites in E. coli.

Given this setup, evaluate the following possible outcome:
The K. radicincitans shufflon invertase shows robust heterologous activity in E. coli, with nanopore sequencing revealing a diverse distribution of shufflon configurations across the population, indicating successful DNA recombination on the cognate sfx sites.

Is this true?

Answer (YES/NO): YES